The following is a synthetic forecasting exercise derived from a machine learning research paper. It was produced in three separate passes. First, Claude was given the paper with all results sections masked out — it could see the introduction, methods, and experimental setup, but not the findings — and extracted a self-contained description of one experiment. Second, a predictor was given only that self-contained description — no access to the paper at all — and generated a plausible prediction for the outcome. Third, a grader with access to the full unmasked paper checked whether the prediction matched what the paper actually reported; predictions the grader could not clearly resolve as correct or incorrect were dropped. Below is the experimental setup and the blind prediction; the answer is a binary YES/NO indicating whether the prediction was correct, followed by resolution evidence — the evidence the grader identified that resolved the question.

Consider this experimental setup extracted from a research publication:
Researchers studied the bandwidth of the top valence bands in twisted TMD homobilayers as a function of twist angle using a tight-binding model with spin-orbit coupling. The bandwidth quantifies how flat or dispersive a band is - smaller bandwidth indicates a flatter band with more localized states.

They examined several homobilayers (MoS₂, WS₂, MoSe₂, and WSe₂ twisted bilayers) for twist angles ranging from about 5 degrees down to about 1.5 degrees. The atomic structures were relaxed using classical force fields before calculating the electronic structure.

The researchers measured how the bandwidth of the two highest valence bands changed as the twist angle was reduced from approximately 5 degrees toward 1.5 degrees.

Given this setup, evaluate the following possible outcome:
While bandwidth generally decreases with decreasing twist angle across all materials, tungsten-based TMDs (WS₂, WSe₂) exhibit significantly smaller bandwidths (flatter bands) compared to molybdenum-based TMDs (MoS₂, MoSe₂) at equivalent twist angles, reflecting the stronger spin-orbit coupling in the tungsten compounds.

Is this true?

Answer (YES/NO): NO